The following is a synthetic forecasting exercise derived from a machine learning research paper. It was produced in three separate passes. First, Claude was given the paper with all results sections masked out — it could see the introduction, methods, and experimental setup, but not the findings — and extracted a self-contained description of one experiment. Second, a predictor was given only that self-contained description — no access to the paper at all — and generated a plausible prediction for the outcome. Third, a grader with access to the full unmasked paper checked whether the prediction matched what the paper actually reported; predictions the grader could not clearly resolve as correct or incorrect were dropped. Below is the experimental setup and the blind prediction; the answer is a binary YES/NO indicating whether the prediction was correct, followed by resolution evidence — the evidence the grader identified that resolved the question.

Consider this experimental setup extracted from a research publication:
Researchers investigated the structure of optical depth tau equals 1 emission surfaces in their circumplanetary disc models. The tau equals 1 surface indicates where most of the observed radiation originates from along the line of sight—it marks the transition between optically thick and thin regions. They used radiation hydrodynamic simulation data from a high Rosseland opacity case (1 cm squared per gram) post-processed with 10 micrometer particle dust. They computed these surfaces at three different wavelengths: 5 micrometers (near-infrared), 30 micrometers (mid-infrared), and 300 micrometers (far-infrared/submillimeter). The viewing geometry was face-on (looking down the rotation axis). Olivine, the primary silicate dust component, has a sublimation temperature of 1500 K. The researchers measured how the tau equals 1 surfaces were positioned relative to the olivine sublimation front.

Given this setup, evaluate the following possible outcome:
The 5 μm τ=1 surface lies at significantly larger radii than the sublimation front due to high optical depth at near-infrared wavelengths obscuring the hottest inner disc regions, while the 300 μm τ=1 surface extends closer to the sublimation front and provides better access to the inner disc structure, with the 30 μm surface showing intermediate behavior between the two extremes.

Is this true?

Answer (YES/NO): NO